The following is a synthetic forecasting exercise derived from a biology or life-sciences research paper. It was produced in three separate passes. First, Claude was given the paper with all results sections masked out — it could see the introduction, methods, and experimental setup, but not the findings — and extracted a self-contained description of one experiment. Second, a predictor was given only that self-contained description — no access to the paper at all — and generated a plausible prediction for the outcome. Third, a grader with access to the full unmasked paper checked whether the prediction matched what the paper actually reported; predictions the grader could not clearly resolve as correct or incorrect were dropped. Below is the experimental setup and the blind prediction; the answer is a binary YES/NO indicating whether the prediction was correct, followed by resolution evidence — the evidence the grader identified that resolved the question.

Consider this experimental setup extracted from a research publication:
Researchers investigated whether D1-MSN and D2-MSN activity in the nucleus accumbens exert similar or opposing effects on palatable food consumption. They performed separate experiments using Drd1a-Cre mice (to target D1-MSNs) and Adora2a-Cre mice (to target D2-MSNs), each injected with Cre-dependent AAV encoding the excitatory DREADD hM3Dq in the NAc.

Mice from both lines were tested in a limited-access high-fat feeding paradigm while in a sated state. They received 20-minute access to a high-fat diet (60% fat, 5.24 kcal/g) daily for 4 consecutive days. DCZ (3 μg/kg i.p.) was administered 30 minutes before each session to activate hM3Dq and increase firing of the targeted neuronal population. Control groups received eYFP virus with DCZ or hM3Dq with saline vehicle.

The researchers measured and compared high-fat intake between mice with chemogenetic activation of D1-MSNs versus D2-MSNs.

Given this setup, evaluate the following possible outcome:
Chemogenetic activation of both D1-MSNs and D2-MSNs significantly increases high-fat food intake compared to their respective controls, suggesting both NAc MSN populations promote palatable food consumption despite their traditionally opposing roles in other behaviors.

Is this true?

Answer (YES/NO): NO